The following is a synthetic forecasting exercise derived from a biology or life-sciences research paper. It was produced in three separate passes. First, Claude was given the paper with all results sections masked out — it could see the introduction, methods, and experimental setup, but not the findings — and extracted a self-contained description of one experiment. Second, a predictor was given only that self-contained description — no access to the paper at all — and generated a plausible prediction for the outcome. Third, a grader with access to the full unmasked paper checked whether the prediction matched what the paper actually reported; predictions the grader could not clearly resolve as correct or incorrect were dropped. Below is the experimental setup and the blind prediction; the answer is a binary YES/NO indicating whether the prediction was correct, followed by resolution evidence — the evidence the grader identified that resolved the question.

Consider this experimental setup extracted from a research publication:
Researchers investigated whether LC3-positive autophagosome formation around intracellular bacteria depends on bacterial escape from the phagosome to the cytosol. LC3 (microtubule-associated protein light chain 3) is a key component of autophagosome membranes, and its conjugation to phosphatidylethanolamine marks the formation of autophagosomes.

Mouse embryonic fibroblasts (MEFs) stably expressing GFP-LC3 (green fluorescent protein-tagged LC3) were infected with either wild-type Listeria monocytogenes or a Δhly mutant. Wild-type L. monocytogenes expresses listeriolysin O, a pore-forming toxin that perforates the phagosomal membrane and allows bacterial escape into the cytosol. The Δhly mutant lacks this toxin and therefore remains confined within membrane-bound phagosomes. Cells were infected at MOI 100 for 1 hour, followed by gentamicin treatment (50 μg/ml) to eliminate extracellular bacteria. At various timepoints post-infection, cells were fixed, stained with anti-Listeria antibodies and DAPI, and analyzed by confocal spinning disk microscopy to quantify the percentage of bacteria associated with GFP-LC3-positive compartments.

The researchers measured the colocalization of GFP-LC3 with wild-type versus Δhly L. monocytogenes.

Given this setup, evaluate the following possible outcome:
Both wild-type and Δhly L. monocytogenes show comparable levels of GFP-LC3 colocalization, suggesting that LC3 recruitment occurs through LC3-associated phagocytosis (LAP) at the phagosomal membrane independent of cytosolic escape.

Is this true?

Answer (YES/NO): NO